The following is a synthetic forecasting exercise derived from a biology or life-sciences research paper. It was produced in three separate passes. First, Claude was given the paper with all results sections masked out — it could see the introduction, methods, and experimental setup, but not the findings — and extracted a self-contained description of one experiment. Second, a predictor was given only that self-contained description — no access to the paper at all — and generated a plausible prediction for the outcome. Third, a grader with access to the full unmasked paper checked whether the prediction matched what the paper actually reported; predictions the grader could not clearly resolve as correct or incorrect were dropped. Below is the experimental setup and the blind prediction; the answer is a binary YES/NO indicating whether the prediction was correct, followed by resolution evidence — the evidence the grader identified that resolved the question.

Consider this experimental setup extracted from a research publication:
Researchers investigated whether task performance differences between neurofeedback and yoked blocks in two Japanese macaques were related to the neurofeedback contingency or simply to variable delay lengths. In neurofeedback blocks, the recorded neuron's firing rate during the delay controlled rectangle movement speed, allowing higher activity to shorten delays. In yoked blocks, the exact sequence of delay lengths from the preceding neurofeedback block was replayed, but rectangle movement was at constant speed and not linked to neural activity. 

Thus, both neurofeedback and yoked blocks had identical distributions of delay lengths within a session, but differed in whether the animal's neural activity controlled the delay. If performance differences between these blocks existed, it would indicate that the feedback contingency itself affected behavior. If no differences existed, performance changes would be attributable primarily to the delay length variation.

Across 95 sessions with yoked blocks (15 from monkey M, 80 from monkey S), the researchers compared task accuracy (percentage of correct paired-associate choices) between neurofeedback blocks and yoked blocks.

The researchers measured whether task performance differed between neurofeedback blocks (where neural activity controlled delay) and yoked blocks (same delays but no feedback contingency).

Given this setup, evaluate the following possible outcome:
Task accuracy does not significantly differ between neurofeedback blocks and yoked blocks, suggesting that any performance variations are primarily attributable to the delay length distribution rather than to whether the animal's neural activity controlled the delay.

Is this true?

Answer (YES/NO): NO